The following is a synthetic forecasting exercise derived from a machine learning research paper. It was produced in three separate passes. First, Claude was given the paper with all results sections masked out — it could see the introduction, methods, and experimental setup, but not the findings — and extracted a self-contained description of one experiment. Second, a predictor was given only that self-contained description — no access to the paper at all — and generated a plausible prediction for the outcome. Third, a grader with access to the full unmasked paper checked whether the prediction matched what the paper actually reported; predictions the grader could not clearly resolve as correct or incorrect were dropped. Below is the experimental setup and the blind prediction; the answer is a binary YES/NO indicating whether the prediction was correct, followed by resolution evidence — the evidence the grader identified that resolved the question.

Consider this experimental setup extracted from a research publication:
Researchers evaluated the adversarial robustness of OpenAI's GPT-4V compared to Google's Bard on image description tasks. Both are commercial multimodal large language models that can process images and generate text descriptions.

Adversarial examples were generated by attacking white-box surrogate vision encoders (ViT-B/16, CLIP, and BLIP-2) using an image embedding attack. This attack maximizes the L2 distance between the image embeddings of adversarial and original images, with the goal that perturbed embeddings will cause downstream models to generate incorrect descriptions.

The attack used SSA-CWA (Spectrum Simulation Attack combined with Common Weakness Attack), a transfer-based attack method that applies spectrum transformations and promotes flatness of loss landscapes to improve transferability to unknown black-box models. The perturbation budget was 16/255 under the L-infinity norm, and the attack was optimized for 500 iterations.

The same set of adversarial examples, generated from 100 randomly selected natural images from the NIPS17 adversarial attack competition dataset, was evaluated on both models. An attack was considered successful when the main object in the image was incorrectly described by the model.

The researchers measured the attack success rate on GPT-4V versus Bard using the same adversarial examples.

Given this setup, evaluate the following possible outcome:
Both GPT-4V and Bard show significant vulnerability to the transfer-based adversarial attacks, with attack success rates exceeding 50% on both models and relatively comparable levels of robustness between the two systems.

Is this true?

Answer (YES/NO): NO